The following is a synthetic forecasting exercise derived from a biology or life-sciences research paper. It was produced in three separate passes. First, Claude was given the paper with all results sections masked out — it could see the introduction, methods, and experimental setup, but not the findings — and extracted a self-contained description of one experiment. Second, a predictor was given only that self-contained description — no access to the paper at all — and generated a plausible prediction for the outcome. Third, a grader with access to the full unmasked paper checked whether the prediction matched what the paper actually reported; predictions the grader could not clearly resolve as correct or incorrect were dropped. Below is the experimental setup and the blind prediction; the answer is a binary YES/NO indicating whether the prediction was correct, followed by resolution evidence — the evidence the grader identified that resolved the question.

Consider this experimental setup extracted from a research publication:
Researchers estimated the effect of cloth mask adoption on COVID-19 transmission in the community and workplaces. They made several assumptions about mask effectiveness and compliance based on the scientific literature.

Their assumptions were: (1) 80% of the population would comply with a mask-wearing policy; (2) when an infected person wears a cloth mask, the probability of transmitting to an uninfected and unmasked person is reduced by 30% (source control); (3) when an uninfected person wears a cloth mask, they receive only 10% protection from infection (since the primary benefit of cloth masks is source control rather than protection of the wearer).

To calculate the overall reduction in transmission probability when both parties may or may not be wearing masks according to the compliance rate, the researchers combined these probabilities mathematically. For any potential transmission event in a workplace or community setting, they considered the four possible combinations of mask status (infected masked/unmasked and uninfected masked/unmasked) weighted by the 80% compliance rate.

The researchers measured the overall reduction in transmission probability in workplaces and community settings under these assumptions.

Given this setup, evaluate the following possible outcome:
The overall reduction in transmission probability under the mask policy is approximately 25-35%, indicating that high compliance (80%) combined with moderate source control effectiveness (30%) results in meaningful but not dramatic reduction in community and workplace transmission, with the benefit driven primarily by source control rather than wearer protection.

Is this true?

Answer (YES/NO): YES